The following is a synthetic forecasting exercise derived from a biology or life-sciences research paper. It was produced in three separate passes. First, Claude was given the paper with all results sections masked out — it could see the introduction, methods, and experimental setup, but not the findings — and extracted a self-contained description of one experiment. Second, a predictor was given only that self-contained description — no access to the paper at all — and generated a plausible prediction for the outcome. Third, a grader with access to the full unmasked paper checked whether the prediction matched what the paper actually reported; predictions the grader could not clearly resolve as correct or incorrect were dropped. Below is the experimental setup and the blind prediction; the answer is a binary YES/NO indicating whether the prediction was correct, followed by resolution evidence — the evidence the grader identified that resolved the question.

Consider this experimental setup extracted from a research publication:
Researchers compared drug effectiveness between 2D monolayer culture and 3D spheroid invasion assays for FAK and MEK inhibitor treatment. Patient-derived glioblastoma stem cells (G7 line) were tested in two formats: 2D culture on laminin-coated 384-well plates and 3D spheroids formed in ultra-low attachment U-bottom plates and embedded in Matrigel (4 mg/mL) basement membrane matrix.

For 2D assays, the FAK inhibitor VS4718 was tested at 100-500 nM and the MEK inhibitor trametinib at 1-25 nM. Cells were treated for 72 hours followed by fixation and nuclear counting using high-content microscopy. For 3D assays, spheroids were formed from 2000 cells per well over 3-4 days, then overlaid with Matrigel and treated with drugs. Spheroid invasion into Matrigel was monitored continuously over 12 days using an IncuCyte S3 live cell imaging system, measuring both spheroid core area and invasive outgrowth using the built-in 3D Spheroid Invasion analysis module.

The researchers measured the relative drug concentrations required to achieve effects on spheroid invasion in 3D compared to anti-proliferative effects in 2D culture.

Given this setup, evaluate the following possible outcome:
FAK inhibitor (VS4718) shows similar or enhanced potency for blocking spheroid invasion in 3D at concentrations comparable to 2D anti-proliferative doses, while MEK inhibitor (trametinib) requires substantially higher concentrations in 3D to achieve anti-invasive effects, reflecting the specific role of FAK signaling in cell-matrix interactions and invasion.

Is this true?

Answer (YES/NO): NO